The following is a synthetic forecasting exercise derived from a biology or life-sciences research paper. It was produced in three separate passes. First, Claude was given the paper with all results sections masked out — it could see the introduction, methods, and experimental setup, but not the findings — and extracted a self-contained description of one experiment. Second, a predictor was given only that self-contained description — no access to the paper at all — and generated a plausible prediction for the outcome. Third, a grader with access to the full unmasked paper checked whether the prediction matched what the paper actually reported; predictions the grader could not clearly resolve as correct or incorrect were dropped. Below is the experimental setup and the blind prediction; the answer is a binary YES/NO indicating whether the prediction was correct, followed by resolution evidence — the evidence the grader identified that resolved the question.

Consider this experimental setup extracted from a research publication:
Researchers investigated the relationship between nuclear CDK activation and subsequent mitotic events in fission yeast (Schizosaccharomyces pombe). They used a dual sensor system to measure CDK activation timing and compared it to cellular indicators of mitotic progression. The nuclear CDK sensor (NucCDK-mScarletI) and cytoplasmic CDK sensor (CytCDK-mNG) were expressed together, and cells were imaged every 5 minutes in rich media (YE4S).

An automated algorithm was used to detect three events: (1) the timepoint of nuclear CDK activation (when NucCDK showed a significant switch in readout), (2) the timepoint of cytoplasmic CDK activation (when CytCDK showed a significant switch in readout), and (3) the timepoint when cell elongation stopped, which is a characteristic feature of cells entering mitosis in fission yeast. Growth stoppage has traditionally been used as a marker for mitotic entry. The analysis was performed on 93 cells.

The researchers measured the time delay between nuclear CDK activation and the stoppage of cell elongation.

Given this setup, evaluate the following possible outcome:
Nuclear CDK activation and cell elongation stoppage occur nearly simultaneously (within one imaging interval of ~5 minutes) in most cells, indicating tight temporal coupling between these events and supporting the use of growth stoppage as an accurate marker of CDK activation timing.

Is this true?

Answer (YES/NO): NO